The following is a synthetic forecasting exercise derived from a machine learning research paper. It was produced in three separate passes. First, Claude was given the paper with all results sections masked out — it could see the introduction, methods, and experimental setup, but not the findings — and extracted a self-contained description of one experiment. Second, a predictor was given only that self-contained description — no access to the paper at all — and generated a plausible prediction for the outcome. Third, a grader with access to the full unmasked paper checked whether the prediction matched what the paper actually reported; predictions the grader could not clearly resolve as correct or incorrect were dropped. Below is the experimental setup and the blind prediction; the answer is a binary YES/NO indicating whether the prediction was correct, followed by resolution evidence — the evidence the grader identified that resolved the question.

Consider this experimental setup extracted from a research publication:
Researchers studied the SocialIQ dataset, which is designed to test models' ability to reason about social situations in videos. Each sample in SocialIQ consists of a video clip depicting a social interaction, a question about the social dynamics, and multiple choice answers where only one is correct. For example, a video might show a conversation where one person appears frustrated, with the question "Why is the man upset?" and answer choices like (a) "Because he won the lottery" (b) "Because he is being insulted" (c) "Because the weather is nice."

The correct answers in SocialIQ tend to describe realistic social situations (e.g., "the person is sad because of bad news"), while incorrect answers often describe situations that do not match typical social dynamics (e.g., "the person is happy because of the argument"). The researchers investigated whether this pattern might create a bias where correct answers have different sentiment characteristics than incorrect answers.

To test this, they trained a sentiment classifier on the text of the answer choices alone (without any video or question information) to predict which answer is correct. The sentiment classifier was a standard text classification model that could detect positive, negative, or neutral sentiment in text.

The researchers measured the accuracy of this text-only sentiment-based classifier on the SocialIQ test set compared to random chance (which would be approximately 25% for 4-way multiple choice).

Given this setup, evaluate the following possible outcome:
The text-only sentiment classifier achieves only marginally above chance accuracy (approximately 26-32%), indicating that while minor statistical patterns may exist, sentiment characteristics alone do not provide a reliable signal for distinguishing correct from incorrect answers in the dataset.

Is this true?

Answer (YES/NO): NO